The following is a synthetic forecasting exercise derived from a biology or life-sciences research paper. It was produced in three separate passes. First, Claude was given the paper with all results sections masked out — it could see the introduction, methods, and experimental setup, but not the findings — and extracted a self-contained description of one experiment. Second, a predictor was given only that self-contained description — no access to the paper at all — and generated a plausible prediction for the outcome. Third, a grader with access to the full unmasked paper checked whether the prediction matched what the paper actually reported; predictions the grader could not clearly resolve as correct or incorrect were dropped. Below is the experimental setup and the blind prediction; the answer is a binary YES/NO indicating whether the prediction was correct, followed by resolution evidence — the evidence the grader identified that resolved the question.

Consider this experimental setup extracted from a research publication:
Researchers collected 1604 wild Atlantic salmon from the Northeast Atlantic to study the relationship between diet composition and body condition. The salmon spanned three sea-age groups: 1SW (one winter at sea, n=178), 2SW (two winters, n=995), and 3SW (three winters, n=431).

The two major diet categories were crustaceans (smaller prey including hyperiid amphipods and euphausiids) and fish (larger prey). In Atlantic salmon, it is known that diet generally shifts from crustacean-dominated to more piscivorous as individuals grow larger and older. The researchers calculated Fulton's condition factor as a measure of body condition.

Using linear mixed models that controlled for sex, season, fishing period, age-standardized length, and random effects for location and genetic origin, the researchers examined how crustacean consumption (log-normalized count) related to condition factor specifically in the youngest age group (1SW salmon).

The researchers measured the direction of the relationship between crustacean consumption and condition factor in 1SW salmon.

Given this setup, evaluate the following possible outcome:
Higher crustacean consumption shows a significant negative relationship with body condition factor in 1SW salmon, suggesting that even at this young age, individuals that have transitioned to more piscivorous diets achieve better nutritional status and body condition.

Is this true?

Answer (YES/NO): NO